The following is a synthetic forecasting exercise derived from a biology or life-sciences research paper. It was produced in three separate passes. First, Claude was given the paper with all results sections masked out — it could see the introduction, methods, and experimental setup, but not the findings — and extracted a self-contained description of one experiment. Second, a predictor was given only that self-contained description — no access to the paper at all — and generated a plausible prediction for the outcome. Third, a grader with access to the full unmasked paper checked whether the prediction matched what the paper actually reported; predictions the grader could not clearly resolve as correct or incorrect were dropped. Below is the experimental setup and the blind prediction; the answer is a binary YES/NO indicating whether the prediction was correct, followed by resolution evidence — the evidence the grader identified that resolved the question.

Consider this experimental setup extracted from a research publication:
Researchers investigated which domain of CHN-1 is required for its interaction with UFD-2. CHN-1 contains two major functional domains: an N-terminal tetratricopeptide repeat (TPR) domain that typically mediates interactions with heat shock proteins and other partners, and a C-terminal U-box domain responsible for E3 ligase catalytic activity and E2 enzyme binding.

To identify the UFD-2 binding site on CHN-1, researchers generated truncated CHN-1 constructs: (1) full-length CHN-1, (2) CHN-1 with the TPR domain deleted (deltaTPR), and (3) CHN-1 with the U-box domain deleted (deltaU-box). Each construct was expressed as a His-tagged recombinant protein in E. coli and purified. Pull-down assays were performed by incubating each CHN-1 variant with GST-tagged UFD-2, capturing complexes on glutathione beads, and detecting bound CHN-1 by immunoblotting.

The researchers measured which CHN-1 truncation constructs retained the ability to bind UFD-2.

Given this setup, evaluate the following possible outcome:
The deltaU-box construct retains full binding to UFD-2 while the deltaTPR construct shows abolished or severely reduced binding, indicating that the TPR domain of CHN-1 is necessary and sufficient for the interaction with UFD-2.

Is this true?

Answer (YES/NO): YES